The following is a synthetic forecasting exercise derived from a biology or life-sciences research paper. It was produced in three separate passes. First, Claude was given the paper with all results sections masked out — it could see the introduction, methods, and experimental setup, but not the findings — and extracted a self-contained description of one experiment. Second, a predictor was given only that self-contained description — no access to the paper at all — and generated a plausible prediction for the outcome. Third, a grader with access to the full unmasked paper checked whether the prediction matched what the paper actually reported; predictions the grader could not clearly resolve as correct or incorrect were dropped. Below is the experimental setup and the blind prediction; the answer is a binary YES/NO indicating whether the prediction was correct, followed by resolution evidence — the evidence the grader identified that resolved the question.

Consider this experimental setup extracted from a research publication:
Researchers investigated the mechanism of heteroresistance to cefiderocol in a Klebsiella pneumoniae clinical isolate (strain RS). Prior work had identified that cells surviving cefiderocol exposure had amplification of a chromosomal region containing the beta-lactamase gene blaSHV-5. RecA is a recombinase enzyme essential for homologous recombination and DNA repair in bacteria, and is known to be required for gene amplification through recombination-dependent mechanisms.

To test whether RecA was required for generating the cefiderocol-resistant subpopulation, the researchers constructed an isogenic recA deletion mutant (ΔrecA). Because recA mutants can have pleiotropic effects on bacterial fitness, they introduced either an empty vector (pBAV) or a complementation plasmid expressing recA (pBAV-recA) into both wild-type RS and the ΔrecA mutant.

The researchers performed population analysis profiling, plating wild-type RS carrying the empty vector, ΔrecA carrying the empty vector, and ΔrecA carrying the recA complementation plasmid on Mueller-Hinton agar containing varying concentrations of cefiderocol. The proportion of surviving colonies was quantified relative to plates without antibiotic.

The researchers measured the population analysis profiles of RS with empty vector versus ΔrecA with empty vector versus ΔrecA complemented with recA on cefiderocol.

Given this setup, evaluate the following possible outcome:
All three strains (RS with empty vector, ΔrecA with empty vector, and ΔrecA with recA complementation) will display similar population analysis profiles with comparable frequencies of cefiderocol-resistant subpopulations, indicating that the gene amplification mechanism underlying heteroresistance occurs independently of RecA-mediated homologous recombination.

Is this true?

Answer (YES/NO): NO